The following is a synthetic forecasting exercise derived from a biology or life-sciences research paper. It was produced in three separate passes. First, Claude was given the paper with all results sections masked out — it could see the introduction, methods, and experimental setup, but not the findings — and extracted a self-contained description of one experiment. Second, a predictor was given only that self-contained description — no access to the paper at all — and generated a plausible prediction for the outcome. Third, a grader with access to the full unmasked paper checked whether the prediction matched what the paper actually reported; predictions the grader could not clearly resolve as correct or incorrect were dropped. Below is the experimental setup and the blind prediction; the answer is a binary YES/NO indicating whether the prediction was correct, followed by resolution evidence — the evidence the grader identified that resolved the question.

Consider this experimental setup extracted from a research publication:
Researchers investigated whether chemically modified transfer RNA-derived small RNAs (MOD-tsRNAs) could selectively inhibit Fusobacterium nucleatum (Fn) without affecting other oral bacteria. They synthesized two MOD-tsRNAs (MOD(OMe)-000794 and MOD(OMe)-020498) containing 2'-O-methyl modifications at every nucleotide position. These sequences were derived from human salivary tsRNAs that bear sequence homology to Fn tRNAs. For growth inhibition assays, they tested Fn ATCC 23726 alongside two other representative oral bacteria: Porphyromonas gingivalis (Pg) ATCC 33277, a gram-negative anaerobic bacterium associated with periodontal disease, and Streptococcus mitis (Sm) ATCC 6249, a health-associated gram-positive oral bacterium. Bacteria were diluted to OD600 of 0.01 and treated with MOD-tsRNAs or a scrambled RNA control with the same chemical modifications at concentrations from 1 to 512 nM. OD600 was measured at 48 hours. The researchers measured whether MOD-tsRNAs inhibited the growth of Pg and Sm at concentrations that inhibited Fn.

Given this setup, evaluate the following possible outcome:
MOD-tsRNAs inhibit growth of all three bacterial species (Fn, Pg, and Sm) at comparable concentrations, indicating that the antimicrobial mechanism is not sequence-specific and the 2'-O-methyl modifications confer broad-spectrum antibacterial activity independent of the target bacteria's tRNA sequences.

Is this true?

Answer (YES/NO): NO